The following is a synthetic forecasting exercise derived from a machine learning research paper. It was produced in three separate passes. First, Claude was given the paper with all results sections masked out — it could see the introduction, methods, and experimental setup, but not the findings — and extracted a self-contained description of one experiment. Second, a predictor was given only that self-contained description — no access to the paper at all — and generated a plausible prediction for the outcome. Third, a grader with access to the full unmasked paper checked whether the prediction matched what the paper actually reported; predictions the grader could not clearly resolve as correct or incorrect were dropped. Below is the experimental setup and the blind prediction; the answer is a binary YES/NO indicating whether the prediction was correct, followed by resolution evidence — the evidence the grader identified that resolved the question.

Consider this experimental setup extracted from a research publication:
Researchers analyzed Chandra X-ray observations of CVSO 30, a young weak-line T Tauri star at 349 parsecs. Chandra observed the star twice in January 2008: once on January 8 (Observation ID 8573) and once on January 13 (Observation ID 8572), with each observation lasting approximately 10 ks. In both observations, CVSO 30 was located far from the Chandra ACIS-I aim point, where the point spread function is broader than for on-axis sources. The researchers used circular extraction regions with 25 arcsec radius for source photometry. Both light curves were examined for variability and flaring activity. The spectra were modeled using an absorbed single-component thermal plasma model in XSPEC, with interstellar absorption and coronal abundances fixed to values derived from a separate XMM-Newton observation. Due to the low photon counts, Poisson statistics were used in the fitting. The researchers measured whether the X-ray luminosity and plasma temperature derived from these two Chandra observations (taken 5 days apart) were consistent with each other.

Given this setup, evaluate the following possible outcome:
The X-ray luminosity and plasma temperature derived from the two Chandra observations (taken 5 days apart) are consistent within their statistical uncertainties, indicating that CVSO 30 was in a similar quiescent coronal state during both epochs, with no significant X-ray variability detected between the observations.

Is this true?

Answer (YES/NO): NO